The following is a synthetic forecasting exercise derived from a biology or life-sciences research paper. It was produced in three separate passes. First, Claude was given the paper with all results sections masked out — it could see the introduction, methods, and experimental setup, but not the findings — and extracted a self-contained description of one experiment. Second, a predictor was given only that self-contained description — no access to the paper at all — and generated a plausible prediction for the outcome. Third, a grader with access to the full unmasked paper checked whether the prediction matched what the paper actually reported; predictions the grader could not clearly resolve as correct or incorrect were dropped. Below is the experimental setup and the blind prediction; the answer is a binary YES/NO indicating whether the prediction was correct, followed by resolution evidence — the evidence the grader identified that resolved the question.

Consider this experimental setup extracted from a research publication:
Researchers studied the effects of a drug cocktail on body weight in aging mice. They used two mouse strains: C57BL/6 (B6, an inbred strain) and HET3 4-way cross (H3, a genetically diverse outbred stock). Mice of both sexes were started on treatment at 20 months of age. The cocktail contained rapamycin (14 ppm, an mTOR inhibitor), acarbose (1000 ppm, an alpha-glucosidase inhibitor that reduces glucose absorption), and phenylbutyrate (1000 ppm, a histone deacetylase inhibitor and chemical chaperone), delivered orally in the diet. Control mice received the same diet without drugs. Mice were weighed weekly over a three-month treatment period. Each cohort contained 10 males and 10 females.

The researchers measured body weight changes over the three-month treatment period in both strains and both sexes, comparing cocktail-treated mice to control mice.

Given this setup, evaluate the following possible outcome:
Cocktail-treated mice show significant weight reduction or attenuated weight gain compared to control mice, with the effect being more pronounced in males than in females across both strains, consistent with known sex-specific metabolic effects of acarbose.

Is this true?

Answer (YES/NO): NO